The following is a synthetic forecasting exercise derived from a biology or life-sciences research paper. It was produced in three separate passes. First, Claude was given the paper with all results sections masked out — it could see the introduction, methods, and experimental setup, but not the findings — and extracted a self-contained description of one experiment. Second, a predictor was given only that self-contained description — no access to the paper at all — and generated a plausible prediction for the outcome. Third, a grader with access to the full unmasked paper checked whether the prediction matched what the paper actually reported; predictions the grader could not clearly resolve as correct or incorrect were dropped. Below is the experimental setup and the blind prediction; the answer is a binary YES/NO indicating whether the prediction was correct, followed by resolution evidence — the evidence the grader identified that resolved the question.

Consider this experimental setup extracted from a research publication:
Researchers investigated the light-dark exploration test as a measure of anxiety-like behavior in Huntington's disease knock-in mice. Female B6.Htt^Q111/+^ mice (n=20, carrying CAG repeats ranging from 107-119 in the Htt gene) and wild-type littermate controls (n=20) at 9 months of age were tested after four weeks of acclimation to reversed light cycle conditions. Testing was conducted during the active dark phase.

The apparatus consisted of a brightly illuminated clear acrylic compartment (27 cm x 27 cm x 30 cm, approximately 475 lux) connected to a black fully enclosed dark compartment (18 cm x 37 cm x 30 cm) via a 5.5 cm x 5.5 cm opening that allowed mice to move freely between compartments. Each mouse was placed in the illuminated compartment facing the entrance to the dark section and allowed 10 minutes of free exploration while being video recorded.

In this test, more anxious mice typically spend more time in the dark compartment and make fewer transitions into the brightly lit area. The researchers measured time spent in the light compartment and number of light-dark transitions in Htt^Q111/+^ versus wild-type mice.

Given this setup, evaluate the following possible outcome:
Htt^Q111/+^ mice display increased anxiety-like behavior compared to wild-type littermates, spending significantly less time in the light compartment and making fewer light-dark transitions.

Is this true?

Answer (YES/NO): NO